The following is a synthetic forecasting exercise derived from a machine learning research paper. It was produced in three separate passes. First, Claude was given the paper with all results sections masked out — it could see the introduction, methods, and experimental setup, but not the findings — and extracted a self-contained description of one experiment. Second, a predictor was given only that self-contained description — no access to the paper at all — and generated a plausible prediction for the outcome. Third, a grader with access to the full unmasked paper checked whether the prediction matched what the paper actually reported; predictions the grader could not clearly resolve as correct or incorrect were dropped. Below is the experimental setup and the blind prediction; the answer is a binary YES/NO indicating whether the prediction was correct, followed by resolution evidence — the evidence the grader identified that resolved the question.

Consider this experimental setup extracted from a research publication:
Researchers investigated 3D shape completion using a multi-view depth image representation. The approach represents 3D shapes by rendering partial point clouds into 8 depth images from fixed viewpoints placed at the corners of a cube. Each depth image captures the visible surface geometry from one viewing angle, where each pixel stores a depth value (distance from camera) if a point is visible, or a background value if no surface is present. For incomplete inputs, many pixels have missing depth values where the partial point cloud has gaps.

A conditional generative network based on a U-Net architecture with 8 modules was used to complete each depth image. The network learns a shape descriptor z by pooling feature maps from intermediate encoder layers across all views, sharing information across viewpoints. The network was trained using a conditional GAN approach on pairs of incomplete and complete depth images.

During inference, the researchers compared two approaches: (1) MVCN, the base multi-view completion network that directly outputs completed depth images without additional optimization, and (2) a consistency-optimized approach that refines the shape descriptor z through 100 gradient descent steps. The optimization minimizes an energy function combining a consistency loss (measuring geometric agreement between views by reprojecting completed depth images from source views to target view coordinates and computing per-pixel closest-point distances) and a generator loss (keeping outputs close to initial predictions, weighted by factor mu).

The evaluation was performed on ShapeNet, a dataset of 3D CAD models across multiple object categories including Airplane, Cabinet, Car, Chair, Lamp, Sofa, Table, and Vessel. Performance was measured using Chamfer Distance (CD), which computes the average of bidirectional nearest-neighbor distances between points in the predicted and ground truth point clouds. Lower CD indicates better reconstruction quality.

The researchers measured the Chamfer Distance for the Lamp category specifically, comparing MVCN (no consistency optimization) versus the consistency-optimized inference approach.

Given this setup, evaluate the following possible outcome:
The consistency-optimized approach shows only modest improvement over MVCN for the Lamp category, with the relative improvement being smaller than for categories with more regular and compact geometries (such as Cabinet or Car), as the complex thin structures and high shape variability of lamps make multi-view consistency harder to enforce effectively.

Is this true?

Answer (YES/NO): NO